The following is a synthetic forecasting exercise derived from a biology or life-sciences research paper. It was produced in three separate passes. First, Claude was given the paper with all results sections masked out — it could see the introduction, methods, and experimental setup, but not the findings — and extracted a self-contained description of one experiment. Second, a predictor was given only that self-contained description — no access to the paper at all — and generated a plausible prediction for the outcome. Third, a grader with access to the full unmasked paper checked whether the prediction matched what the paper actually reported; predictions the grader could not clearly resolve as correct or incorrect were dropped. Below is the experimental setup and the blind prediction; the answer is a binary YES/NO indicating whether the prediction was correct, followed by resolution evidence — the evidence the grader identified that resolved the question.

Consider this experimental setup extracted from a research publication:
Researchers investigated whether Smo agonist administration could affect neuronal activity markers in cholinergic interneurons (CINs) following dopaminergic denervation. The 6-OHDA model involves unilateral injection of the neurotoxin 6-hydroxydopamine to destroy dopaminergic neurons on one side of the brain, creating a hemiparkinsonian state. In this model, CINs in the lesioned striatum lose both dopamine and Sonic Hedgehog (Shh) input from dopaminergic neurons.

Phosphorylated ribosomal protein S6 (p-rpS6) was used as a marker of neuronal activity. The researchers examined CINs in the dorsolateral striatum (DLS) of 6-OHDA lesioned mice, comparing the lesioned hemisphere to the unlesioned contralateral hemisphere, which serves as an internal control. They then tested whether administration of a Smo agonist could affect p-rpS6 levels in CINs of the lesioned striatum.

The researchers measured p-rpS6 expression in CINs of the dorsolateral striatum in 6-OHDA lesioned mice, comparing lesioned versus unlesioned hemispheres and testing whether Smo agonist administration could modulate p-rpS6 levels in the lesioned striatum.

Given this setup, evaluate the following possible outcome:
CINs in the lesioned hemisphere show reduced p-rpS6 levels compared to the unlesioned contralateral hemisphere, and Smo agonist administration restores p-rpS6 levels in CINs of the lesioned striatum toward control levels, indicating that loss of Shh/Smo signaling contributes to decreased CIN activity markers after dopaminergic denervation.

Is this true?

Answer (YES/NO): YES